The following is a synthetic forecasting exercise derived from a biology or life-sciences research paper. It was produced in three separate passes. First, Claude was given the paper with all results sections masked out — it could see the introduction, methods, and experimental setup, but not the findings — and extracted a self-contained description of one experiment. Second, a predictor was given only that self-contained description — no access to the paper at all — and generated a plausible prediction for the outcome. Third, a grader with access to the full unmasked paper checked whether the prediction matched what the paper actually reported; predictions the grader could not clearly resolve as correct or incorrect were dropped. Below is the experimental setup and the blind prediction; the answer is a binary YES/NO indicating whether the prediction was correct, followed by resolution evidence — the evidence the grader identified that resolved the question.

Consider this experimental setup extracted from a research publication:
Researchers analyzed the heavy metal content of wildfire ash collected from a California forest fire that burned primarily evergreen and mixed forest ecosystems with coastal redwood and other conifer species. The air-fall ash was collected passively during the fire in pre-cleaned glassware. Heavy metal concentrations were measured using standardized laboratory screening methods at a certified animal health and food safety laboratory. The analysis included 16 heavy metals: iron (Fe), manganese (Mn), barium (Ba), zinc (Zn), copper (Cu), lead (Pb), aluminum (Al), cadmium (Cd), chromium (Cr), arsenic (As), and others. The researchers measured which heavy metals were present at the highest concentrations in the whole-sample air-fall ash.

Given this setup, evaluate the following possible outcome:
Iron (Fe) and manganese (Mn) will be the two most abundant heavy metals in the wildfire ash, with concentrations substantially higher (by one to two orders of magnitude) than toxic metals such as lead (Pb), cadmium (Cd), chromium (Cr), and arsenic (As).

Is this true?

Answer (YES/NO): YES